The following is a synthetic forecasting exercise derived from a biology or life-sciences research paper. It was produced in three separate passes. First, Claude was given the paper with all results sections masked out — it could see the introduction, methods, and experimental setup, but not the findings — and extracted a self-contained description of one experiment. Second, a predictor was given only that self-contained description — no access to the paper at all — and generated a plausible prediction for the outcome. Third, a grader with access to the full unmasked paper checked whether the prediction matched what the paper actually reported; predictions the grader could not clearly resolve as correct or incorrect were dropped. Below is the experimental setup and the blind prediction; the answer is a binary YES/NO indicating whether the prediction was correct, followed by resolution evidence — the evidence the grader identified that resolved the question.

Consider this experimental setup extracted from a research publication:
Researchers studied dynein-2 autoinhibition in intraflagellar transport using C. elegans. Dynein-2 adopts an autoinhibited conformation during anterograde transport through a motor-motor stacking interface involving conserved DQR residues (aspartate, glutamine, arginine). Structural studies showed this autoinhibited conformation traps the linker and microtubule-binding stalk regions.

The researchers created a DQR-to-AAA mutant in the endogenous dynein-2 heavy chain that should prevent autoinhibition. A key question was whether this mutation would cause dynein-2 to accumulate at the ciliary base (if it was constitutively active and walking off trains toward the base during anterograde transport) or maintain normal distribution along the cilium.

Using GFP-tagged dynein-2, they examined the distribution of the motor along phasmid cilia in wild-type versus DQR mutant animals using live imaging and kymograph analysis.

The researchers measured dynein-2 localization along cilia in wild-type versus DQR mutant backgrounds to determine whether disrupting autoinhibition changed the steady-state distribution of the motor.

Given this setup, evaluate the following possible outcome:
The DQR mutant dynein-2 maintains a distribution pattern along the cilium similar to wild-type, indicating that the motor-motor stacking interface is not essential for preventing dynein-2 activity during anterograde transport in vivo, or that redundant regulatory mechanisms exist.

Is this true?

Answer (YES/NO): YES